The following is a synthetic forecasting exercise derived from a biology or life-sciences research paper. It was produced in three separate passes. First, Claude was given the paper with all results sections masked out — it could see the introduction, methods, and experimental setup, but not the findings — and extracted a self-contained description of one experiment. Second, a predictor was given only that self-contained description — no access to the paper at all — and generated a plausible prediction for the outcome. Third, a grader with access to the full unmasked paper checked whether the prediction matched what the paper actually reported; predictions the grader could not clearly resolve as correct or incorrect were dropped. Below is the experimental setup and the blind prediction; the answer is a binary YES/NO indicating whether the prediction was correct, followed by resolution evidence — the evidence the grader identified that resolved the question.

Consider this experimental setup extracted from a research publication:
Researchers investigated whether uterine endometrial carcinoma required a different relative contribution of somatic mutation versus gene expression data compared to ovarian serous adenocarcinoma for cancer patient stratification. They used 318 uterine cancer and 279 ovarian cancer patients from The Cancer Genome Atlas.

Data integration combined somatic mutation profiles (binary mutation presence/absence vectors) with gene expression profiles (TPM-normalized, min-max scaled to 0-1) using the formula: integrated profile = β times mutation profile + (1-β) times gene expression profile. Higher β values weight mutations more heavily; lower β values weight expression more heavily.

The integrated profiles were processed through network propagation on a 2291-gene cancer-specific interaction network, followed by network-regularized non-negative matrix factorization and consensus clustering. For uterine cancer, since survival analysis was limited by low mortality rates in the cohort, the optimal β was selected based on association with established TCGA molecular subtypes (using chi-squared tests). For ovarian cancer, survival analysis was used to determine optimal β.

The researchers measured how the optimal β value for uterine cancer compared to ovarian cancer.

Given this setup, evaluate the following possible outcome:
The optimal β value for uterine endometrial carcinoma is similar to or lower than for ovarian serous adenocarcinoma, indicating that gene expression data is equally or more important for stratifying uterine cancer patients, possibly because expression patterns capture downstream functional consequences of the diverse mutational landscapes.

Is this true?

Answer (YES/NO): YES